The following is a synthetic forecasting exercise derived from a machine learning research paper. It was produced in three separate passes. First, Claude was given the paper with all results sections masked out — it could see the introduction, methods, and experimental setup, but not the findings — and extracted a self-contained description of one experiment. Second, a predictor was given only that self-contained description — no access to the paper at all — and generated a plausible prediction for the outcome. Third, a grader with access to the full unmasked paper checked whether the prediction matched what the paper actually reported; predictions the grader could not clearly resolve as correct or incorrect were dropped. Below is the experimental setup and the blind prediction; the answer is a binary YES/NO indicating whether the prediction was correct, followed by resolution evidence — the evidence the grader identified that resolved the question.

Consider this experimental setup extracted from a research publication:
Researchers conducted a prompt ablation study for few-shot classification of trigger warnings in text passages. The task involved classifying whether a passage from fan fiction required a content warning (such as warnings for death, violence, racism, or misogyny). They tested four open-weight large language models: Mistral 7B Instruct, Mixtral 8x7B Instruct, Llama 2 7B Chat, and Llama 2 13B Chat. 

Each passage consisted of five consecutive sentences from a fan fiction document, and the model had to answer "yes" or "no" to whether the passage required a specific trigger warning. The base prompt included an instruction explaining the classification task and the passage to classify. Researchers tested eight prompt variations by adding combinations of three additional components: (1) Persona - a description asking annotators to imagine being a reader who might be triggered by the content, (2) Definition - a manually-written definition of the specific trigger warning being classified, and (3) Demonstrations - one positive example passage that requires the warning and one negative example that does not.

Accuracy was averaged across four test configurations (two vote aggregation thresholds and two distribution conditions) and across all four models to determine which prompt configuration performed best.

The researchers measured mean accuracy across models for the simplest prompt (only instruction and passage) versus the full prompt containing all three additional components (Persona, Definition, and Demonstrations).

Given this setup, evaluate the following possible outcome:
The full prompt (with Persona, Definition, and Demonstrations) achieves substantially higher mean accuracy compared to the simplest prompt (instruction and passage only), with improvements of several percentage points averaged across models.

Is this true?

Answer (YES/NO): YES